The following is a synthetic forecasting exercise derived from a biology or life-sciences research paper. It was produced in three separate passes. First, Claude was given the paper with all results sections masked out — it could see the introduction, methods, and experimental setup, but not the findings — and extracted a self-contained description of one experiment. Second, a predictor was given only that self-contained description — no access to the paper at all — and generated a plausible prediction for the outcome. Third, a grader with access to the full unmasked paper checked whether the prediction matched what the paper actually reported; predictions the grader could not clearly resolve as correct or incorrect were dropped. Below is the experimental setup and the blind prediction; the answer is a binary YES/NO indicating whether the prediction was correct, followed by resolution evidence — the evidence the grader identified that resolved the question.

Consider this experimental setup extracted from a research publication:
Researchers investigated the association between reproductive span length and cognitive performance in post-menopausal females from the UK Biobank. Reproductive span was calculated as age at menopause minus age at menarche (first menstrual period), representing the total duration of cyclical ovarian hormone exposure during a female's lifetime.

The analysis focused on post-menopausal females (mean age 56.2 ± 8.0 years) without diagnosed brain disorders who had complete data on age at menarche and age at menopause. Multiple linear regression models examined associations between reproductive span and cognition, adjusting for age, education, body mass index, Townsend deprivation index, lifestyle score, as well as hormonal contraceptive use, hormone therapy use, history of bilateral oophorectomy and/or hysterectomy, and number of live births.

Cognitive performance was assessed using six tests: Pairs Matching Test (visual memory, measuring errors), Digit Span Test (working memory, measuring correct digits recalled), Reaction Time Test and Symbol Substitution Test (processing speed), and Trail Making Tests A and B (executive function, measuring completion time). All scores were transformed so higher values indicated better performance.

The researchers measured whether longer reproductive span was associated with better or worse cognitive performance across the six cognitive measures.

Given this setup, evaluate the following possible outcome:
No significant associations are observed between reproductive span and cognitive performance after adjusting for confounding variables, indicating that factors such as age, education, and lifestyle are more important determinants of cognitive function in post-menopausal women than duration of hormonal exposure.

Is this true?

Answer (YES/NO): NO